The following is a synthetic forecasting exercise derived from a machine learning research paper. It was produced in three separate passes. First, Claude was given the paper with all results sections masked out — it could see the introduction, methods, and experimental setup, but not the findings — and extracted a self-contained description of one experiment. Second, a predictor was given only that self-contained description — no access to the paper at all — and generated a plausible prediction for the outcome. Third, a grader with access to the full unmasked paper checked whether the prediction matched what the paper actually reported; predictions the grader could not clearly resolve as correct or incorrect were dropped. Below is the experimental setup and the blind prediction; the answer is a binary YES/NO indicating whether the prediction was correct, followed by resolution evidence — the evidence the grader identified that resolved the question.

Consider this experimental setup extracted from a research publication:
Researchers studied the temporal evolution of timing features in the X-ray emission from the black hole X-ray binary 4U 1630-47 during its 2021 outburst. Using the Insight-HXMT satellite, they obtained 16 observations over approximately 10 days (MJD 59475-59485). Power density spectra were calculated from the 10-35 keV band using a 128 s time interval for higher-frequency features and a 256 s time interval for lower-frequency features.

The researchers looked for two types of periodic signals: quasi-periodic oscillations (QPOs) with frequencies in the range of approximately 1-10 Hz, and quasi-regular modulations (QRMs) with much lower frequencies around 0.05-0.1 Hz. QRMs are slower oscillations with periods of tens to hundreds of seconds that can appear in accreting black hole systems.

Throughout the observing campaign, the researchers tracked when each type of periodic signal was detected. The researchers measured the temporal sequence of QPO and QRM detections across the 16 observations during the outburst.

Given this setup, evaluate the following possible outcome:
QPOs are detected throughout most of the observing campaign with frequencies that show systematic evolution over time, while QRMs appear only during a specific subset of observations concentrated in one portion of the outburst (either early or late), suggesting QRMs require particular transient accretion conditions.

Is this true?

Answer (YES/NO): NO